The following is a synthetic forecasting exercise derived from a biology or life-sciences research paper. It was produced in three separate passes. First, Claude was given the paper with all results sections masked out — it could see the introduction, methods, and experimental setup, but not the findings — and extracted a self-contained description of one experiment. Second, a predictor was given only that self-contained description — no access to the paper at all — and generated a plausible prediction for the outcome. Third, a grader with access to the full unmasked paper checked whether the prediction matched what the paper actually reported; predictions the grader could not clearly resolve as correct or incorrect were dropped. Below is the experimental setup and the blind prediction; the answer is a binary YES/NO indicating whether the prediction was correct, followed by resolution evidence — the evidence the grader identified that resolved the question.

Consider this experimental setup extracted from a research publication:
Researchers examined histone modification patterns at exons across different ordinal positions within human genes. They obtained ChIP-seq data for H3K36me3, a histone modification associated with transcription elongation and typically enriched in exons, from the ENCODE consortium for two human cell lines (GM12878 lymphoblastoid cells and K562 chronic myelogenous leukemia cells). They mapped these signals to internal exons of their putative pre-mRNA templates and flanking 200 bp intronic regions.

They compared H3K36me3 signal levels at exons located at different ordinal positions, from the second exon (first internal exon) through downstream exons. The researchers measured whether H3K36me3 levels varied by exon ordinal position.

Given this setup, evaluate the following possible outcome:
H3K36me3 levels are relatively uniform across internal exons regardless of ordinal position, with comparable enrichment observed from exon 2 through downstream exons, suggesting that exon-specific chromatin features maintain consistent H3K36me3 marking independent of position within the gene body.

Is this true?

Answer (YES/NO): NO